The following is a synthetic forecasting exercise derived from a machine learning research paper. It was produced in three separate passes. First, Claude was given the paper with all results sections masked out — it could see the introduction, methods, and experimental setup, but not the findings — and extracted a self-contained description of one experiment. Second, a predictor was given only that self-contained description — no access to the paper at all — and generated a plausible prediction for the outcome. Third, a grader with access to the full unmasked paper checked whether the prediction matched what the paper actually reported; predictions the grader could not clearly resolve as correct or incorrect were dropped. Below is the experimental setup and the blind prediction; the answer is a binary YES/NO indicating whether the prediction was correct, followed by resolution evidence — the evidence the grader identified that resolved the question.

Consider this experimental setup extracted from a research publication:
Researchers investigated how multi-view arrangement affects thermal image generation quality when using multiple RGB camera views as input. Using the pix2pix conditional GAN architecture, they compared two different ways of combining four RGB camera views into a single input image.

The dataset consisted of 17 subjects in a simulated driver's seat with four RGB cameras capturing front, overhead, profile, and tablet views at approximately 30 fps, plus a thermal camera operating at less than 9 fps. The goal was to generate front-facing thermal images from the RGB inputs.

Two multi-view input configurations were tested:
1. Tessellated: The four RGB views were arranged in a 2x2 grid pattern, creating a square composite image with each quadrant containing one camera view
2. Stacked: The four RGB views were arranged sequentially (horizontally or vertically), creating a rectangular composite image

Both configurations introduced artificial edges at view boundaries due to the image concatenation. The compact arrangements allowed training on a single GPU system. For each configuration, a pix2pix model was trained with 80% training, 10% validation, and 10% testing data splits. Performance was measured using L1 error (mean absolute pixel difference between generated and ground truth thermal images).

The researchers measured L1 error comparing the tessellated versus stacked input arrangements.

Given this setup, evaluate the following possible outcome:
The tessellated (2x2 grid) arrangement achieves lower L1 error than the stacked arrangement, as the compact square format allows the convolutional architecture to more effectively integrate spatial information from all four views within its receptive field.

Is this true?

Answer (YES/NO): NO